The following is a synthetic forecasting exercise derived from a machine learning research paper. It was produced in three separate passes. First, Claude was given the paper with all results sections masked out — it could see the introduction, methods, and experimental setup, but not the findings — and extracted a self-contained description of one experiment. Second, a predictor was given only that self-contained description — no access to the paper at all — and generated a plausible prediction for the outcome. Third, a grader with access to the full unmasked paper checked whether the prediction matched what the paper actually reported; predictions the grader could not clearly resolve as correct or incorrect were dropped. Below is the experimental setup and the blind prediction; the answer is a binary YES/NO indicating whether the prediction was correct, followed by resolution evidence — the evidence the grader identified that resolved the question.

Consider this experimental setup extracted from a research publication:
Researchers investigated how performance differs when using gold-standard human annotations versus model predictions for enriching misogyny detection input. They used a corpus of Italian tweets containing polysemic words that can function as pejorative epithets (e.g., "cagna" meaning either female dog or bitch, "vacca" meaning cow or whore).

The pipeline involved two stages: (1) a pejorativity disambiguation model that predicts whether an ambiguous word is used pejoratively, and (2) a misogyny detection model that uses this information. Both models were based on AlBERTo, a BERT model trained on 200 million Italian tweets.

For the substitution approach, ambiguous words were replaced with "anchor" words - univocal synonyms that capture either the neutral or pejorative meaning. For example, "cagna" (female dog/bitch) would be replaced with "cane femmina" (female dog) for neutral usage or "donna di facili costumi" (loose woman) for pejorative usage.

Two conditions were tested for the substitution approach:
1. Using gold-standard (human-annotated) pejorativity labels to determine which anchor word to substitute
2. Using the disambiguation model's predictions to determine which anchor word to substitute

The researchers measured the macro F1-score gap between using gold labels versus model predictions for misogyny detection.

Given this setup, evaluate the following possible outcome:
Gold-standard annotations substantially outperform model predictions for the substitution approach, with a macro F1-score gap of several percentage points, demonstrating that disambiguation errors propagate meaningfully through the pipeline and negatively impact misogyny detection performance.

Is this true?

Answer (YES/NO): YES